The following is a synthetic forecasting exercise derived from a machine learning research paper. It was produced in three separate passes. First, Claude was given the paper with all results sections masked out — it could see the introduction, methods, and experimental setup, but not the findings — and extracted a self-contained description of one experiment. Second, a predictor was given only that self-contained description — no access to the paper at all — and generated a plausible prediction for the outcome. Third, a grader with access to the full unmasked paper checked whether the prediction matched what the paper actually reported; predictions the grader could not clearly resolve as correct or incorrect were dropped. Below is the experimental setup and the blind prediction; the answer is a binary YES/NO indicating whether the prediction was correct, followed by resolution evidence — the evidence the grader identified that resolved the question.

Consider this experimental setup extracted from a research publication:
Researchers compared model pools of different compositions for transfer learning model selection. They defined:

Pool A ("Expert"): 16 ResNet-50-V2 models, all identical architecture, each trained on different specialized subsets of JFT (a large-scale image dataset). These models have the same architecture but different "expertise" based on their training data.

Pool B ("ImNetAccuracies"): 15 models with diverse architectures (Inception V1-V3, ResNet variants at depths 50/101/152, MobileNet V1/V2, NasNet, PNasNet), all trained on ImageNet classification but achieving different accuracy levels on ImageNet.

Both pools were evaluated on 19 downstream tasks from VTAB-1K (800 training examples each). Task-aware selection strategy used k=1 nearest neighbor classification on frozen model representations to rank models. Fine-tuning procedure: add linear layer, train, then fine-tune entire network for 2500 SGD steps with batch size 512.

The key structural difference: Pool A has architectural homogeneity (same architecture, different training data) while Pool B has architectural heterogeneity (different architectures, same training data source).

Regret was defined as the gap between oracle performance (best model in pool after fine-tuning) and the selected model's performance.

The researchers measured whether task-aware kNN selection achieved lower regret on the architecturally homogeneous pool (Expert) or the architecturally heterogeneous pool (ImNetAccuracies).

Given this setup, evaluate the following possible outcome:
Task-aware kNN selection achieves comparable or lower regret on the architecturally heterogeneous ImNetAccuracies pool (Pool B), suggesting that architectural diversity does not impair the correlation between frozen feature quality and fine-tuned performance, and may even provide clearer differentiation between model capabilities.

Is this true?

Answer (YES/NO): NO